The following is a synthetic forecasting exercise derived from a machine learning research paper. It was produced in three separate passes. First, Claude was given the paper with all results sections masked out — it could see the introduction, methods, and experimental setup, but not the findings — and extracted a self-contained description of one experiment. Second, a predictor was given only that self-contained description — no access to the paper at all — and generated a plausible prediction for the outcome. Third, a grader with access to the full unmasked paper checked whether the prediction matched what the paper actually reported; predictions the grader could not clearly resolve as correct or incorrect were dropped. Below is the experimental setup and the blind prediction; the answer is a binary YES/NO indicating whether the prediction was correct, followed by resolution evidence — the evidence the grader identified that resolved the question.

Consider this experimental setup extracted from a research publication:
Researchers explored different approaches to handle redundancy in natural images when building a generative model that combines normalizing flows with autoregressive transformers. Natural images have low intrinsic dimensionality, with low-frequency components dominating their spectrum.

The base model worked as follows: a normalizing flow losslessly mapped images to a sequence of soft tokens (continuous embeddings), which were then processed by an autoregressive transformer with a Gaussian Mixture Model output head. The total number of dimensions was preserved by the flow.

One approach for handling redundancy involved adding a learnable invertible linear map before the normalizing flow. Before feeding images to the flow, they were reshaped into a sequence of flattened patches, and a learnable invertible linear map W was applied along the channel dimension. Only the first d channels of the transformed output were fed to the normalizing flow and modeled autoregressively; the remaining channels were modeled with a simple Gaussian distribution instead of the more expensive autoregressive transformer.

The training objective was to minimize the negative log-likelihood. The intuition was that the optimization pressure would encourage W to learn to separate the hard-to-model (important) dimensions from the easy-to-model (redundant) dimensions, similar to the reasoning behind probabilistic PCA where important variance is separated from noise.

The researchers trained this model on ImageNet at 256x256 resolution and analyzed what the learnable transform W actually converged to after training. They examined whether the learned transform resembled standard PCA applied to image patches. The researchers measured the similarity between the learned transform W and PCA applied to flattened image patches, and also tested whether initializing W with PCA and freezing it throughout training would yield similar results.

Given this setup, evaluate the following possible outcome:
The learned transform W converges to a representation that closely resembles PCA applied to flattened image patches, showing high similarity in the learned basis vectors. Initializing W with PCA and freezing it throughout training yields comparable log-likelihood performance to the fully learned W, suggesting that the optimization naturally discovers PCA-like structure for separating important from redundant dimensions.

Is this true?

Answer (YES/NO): YES